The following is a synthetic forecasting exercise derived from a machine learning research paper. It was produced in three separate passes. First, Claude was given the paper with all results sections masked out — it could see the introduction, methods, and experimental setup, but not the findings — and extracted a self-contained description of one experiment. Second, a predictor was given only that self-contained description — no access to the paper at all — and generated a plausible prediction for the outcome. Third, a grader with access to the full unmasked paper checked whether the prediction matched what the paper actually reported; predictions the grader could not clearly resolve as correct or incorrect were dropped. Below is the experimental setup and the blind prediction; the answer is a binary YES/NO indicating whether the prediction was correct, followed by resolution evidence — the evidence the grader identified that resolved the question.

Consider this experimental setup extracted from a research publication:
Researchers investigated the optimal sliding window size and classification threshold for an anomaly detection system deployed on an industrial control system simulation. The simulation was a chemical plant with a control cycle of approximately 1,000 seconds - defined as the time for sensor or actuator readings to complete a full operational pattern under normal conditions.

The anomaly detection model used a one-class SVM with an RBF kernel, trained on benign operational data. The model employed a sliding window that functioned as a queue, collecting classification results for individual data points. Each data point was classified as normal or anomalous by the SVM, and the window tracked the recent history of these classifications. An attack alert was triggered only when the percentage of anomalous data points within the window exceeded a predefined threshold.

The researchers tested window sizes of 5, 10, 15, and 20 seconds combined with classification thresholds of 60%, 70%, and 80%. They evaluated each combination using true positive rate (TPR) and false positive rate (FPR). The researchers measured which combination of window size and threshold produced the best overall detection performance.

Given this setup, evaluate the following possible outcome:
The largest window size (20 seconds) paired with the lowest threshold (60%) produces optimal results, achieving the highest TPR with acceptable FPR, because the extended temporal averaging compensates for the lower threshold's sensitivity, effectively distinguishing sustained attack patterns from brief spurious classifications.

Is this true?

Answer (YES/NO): NO